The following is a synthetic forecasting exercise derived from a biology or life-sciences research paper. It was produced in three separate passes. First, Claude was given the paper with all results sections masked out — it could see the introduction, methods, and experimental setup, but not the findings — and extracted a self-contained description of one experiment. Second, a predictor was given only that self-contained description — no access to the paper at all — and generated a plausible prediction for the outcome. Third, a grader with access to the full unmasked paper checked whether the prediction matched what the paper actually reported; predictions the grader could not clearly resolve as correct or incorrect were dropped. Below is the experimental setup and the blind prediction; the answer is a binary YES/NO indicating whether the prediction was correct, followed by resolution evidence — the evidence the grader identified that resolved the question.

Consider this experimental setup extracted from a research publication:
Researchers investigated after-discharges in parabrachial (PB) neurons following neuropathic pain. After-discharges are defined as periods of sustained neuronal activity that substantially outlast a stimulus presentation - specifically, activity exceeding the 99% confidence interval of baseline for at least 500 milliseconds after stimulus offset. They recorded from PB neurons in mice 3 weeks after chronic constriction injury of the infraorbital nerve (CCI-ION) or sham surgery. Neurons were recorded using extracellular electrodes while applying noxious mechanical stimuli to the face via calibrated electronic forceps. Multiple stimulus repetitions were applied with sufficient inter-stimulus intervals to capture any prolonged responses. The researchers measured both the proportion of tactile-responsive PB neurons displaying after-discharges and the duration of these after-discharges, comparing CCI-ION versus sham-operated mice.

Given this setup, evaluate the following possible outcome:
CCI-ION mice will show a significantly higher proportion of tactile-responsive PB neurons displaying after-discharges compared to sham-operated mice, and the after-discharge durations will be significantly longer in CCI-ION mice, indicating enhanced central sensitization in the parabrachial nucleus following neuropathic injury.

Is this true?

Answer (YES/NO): YES